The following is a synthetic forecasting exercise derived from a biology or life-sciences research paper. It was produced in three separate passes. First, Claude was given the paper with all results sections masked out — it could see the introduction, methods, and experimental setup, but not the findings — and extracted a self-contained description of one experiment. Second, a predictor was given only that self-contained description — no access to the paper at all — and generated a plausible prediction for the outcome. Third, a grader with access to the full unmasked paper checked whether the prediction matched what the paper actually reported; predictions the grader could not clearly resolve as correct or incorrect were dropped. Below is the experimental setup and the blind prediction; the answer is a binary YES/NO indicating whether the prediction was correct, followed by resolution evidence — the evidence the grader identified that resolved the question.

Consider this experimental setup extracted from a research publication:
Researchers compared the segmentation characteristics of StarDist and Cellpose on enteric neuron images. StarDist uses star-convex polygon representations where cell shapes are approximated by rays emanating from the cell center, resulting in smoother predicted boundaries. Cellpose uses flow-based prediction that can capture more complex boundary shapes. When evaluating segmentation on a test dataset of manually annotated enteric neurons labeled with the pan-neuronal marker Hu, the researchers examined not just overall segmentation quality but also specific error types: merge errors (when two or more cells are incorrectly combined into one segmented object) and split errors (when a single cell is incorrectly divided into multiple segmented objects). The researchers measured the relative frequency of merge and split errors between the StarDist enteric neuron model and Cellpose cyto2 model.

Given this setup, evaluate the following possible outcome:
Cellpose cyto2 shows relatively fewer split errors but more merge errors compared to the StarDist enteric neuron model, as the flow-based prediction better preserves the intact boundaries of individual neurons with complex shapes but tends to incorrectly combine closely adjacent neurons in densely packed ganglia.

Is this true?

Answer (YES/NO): NO